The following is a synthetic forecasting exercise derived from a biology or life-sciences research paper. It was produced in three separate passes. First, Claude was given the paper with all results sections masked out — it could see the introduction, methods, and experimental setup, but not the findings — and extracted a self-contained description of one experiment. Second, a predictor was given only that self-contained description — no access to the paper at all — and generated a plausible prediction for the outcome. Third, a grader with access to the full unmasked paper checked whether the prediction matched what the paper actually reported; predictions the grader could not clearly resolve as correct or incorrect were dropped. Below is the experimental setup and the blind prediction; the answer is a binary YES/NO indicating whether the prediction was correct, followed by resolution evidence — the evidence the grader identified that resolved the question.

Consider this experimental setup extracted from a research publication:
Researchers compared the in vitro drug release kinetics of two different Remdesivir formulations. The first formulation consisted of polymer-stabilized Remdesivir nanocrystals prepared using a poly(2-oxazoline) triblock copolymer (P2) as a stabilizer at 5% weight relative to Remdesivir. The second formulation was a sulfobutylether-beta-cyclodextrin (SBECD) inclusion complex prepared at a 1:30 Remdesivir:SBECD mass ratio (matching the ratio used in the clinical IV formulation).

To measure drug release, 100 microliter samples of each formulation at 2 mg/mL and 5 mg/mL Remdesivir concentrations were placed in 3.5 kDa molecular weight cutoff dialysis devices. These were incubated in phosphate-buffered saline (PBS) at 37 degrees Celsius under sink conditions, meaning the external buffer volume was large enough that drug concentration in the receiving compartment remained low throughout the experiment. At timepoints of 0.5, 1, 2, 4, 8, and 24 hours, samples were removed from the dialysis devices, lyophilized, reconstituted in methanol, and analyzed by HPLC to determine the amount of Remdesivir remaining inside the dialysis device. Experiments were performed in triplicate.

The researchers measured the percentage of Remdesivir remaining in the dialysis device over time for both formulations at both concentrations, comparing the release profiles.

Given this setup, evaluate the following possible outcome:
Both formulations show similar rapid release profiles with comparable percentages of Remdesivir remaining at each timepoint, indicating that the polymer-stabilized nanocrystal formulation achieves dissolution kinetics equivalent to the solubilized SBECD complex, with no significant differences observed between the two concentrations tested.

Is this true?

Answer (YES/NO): YES